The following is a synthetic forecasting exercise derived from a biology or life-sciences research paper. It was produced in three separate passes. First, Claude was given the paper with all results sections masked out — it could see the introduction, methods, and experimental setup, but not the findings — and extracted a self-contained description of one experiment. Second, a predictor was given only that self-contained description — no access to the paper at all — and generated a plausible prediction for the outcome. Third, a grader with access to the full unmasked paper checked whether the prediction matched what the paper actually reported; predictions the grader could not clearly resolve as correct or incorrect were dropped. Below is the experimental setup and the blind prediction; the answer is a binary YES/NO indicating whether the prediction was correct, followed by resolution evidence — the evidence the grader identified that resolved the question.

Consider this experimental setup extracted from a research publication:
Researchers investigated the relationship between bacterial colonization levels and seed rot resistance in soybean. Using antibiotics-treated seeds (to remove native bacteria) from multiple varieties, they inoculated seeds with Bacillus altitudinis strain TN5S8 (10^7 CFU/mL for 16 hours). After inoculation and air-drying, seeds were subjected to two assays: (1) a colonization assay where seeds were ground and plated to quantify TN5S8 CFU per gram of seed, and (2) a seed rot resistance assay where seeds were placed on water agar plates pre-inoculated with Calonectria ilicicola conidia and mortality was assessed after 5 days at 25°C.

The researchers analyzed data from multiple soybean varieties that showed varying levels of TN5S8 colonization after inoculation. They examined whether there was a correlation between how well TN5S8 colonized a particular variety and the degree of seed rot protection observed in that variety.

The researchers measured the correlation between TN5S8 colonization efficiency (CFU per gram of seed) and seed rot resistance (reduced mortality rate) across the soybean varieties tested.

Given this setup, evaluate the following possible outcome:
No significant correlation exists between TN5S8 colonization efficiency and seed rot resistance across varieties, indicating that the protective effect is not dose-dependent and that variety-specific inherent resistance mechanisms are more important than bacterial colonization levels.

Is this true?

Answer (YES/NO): NO